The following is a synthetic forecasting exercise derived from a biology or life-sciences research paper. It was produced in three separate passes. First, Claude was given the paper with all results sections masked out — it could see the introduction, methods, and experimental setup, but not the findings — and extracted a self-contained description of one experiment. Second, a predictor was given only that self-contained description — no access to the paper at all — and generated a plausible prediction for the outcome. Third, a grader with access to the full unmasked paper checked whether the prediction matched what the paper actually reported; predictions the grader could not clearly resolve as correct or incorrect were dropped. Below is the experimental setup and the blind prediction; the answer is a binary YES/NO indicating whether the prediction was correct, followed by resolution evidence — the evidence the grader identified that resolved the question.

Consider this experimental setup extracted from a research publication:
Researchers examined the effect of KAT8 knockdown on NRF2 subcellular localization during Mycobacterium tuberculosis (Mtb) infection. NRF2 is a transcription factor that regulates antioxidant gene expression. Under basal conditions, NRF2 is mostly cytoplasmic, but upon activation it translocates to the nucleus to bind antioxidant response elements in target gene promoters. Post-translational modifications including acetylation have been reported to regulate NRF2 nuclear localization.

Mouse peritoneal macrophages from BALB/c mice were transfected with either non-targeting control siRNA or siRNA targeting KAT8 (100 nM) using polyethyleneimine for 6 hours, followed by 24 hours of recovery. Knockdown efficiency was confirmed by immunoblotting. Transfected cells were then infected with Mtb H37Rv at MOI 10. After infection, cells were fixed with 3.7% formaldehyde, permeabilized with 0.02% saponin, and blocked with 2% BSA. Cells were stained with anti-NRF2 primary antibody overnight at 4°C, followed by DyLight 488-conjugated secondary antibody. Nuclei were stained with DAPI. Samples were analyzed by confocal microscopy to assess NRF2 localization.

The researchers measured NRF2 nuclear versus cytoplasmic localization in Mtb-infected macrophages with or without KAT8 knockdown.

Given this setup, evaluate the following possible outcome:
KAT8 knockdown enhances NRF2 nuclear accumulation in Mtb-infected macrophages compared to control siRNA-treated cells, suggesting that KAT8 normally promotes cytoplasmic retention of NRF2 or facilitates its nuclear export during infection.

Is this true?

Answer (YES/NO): NO